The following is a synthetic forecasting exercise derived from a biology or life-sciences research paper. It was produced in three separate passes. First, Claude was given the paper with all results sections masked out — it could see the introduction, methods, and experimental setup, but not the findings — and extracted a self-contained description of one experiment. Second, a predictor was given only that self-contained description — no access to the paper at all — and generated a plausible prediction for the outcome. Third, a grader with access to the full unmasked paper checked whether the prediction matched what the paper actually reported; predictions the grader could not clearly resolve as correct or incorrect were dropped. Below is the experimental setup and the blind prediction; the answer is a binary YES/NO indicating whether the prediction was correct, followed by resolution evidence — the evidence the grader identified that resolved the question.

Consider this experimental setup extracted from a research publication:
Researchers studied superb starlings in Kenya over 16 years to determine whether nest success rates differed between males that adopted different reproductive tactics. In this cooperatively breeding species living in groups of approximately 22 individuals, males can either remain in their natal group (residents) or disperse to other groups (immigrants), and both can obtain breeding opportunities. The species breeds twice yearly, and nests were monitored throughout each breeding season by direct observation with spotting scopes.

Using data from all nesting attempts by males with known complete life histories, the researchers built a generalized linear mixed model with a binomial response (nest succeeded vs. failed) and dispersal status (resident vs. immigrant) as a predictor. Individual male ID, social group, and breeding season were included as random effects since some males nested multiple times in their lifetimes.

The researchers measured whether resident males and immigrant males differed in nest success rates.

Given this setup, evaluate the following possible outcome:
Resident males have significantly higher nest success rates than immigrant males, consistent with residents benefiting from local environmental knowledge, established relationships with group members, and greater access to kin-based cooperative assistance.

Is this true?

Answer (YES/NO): YES